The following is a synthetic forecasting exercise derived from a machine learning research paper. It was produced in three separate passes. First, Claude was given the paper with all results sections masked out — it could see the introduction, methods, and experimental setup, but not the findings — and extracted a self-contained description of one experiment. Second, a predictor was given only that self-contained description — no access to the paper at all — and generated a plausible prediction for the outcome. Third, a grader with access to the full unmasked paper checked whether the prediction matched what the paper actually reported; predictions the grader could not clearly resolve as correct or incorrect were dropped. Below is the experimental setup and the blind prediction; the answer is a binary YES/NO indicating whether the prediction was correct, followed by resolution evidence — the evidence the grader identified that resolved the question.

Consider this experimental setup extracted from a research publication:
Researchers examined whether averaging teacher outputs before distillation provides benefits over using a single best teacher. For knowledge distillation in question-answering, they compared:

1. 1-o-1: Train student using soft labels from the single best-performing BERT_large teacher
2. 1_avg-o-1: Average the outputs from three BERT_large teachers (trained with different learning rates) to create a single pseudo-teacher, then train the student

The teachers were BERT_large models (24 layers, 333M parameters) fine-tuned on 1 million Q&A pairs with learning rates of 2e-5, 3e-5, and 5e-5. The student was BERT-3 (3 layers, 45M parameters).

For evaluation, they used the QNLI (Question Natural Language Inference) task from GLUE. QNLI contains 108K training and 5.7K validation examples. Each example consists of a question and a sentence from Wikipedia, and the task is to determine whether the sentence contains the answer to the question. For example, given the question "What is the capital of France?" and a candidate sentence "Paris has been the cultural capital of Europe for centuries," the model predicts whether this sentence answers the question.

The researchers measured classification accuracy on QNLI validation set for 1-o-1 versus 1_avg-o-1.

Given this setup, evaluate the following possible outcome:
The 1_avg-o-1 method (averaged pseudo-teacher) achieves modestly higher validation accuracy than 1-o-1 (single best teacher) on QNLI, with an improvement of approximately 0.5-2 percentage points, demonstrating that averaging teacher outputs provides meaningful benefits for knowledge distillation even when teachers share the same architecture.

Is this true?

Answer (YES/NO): YES